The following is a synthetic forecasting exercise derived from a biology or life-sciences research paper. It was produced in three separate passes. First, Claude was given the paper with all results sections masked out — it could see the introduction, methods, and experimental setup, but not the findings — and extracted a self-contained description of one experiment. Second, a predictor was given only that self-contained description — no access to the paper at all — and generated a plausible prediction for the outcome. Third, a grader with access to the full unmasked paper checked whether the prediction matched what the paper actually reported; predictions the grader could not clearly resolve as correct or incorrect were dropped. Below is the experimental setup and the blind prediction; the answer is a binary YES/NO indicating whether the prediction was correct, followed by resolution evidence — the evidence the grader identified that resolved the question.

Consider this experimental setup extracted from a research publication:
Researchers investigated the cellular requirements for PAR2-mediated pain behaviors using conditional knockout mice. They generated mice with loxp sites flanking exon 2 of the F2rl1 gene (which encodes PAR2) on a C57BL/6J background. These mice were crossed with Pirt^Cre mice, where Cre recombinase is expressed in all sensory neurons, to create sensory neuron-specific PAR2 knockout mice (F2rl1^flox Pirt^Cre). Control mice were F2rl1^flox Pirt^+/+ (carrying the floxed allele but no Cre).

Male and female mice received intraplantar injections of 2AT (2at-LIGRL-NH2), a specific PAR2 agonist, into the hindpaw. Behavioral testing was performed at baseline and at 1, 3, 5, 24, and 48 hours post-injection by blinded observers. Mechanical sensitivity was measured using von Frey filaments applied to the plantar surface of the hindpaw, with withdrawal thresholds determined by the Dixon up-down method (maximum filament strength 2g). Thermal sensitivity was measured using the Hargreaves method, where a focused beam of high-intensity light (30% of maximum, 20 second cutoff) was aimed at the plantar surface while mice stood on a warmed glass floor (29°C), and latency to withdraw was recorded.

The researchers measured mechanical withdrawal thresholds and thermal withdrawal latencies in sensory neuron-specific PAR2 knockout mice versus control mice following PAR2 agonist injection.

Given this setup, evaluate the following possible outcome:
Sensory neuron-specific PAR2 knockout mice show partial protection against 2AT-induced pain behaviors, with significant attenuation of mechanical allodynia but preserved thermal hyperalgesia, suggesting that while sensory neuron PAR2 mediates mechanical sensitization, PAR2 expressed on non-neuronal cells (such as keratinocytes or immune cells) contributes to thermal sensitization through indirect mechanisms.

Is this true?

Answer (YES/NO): NO